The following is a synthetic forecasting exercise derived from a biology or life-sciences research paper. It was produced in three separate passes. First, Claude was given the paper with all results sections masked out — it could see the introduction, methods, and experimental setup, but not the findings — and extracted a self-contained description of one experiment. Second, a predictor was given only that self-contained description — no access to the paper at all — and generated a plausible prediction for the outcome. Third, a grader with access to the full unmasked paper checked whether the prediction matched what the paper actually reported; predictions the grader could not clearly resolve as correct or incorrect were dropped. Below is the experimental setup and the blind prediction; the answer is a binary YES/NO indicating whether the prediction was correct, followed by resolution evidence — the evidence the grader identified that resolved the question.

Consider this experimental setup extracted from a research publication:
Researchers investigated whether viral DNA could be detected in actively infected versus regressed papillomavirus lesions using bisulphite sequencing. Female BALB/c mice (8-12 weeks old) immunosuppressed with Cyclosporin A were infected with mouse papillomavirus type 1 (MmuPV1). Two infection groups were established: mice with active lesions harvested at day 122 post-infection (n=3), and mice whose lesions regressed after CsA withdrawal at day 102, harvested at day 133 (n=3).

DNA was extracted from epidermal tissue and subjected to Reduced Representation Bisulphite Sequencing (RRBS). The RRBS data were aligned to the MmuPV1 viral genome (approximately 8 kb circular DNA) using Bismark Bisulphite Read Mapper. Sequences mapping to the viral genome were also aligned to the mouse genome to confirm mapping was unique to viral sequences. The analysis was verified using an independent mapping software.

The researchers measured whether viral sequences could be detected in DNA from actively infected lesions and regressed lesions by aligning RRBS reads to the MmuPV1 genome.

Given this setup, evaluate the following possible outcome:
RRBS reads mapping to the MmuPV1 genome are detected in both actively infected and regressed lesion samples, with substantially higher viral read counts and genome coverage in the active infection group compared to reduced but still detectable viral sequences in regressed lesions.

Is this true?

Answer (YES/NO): NO